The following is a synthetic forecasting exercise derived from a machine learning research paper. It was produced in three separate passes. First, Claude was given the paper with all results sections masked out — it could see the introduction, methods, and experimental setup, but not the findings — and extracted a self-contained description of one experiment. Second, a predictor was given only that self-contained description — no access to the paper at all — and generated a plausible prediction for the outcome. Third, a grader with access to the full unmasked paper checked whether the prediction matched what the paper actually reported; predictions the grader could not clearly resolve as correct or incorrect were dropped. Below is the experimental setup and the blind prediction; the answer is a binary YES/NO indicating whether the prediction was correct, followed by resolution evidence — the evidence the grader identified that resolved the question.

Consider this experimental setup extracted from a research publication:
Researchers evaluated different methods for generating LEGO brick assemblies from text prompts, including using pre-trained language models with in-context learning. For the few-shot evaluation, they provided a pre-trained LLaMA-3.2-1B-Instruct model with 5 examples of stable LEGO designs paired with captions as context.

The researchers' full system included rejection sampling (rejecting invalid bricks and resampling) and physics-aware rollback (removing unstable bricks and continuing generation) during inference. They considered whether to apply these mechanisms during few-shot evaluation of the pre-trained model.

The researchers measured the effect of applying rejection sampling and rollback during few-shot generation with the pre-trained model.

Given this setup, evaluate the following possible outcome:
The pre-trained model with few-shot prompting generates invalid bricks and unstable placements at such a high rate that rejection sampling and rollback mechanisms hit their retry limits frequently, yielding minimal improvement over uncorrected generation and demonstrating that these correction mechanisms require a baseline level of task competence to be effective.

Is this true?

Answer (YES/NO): YES